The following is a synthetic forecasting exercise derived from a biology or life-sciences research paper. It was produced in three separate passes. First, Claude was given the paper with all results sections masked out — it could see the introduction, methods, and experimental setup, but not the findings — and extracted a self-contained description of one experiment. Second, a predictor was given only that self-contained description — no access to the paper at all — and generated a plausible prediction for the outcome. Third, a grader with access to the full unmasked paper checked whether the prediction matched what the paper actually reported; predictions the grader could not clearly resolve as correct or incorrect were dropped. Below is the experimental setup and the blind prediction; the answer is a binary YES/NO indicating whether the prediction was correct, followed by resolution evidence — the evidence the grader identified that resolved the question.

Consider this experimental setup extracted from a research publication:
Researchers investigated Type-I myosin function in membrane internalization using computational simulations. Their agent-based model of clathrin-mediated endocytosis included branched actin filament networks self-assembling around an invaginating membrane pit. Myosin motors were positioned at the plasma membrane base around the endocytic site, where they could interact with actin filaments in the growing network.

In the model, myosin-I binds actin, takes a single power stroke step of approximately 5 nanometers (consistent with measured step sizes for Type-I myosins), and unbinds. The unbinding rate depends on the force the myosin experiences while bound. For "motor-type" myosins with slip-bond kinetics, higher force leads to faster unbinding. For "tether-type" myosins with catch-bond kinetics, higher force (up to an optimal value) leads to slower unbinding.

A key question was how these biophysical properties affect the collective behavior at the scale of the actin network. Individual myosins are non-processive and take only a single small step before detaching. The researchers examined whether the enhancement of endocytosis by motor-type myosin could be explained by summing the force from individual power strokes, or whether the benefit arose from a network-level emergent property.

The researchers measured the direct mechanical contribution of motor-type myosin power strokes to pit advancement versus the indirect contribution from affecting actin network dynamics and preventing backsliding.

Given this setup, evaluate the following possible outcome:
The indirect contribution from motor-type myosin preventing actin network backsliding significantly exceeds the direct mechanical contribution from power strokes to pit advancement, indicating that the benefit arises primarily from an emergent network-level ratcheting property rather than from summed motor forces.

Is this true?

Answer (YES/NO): YES